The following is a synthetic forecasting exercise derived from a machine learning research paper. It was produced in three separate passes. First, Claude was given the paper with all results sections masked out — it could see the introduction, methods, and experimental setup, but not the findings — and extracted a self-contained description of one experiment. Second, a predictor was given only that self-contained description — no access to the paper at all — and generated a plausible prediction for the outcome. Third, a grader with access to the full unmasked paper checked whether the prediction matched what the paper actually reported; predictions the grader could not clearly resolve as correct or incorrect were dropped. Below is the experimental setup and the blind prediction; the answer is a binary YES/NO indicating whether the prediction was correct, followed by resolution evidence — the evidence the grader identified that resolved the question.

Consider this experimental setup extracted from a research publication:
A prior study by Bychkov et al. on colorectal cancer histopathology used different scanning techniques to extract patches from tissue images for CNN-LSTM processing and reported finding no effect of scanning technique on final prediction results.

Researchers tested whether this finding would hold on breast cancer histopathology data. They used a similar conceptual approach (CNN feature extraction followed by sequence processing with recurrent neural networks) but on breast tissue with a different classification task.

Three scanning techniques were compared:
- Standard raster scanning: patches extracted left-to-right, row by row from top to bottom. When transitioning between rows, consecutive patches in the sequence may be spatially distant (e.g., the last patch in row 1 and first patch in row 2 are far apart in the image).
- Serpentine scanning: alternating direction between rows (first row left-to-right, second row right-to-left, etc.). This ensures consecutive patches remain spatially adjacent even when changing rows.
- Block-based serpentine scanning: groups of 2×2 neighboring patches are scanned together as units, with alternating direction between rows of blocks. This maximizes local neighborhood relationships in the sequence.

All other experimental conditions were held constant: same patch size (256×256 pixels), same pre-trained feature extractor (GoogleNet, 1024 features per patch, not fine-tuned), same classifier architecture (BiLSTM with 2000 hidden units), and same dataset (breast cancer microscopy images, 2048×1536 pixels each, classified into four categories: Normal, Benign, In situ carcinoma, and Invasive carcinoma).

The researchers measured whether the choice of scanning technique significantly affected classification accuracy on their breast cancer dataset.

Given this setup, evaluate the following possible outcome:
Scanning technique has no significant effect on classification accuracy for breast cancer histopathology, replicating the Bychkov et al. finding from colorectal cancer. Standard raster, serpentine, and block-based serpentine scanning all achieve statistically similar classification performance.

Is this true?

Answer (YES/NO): NO